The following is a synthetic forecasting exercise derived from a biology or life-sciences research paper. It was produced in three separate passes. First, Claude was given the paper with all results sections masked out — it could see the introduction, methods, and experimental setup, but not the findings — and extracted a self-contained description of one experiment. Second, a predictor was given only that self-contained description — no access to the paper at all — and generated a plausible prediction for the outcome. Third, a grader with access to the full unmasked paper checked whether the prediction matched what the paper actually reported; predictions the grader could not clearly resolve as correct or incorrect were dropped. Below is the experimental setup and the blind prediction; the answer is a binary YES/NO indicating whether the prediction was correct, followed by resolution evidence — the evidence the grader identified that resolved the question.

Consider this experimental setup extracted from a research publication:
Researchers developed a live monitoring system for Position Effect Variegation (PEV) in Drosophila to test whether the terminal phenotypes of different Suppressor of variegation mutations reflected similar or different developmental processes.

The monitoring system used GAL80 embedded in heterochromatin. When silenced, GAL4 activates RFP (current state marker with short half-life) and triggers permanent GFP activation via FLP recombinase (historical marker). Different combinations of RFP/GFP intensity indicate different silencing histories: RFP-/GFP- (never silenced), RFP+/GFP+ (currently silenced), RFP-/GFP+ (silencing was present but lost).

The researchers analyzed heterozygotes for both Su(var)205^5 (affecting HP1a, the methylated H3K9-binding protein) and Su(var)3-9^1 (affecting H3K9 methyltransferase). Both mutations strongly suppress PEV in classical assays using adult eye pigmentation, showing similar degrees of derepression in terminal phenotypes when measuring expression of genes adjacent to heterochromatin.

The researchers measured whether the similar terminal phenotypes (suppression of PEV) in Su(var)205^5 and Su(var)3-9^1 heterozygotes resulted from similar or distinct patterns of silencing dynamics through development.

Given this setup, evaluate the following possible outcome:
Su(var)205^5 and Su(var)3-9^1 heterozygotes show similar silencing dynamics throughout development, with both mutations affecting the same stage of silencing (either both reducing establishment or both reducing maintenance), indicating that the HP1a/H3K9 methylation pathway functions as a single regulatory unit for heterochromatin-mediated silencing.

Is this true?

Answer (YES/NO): NO